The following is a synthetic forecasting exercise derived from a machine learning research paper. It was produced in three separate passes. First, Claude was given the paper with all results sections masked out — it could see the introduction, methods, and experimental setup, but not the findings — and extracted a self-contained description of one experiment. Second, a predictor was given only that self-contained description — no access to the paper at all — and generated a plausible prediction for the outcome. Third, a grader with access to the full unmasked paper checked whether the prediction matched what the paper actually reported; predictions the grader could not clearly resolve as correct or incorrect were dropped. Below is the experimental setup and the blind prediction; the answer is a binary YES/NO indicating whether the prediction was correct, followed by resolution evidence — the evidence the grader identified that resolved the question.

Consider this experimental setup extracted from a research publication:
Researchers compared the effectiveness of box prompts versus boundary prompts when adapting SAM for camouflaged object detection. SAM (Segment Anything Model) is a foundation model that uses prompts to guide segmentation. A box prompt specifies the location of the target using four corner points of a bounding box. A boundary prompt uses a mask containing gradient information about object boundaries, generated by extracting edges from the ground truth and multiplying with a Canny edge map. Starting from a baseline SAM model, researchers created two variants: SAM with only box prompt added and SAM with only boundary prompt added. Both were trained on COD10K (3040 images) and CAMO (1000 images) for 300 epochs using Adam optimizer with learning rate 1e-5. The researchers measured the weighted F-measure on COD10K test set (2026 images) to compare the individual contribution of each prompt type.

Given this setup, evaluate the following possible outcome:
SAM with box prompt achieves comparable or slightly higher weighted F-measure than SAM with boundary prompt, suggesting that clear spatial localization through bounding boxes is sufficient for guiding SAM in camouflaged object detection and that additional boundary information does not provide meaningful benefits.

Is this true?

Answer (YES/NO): NO